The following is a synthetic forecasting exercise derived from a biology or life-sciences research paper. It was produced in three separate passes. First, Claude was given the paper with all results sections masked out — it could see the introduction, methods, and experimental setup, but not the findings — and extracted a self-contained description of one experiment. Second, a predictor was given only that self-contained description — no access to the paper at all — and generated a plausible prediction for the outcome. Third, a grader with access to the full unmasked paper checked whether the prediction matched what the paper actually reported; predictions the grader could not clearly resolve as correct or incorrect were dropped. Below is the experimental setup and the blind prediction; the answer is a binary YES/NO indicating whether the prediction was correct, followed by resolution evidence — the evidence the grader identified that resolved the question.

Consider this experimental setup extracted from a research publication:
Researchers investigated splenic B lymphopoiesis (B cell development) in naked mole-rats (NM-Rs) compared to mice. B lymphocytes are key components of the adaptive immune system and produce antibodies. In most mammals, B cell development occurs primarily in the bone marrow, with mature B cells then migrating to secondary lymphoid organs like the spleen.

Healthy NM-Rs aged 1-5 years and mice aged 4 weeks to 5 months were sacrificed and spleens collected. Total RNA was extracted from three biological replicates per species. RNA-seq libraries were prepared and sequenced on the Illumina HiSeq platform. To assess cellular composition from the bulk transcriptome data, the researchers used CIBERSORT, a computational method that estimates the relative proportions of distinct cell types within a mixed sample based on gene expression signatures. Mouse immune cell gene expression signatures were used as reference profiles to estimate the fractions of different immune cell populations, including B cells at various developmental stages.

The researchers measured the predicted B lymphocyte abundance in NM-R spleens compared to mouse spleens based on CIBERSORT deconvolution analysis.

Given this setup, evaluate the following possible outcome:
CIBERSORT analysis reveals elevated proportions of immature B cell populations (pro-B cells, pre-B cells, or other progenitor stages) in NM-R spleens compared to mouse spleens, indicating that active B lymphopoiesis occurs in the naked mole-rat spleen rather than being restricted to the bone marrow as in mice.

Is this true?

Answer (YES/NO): NO